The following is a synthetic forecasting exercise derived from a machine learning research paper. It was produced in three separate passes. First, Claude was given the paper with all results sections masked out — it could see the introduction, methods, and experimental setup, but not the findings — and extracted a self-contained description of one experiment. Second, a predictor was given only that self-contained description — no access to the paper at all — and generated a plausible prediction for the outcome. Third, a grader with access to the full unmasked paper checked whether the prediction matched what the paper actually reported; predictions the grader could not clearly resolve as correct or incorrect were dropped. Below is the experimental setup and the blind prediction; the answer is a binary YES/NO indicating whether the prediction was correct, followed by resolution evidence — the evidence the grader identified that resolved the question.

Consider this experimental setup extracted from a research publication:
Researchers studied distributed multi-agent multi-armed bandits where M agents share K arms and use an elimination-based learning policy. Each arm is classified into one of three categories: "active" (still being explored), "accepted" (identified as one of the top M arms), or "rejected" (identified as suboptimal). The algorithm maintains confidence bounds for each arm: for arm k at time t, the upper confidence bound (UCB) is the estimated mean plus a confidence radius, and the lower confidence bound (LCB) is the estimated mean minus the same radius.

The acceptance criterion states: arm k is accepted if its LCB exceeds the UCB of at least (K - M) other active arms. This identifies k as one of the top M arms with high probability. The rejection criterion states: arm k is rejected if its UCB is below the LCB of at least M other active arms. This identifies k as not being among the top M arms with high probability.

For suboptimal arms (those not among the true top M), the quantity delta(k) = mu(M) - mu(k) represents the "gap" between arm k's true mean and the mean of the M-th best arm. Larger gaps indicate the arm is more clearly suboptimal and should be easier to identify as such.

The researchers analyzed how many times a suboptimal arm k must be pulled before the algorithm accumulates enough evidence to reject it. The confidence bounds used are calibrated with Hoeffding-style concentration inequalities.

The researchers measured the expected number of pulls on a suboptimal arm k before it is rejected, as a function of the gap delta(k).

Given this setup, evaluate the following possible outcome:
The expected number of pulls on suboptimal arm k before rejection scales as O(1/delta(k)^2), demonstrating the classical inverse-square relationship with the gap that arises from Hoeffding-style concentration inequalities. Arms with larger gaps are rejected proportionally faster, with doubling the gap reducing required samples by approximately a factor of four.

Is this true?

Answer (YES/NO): YES